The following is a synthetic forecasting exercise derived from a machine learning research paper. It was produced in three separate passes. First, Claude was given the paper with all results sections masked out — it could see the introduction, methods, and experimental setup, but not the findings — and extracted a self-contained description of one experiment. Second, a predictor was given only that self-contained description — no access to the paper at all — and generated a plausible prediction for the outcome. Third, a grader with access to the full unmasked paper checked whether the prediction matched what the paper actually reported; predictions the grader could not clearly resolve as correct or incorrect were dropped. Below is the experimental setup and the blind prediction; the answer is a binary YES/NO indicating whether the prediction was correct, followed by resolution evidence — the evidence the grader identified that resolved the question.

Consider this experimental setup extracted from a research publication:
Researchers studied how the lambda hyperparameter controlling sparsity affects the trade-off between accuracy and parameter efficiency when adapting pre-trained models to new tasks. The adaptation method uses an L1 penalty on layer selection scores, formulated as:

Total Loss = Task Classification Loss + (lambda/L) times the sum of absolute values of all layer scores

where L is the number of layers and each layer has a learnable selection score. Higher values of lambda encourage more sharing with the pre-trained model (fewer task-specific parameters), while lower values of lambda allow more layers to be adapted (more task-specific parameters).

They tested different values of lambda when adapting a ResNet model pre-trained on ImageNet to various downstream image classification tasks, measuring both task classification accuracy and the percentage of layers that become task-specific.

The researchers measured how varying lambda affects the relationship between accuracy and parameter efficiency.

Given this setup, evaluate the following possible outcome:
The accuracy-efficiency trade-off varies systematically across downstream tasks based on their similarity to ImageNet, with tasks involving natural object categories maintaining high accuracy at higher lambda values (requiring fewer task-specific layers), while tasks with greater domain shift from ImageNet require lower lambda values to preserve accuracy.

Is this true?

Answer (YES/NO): NO